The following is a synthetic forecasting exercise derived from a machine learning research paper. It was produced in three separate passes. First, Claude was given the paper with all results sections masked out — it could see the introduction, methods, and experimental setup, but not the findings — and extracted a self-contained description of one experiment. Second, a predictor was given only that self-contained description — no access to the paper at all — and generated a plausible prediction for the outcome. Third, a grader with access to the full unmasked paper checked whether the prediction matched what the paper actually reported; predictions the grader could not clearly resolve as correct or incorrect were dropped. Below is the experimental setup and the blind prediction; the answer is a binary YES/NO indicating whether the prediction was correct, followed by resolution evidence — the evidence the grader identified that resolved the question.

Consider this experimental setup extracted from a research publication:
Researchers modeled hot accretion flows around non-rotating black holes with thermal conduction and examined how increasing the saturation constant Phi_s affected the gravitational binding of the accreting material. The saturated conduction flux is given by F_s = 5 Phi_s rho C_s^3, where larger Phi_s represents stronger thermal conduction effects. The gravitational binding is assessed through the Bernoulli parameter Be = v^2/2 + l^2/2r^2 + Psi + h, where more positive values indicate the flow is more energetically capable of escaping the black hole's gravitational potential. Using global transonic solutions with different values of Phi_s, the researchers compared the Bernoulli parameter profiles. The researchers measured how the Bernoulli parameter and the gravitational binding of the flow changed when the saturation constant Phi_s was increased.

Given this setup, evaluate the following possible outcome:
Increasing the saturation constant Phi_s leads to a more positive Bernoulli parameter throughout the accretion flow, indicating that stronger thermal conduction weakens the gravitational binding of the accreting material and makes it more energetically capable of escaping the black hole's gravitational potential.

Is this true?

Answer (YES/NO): NO